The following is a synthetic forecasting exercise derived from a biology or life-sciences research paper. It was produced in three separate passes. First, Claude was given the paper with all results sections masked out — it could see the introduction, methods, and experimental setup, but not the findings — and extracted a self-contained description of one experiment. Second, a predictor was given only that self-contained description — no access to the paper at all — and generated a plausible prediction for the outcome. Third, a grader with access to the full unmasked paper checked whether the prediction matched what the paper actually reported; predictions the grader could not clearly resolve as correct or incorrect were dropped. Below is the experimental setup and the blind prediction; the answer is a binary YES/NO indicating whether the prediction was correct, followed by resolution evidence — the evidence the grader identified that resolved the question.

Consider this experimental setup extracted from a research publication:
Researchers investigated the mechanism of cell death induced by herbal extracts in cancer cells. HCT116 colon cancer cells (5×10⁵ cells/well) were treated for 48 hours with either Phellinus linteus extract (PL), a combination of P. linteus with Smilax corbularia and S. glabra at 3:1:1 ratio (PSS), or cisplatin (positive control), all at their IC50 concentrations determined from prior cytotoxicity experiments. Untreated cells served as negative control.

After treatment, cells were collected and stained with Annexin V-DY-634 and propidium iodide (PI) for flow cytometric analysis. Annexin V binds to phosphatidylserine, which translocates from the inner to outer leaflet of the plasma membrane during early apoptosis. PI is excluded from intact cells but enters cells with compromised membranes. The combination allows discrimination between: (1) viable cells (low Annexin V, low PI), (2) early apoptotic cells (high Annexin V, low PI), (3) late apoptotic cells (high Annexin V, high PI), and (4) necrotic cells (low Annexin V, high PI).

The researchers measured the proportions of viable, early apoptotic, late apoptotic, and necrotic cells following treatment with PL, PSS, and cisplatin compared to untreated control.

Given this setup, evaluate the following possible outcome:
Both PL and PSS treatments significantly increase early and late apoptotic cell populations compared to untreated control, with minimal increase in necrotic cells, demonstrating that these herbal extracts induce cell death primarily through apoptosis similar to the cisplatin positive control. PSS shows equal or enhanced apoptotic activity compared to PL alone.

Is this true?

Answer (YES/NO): NO